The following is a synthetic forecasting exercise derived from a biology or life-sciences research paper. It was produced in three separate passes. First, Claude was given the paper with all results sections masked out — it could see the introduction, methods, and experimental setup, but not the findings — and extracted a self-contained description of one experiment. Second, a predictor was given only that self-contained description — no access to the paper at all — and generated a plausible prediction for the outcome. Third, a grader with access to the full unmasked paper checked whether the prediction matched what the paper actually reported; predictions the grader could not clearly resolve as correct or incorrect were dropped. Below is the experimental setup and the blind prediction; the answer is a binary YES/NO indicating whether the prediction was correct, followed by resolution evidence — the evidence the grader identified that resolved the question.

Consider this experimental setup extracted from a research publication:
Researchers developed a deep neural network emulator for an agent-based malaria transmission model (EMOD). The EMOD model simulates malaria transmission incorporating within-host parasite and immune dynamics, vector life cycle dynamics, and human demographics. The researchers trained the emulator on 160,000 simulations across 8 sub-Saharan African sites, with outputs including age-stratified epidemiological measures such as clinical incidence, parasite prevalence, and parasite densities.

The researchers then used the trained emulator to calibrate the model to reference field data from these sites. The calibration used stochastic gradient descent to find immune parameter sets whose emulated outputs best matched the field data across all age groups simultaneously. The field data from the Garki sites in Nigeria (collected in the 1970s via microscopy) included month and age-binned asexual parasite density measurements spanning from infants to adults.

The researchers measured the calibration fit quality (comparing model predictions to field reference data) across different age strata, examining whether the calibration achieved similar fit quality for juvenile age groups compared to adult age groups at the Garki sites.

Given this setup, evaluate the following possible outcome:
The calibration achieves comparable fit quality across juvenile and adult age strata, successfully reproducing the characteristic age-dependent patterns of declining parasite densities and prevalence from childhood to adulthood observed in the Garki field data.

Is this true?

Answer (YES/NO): NO